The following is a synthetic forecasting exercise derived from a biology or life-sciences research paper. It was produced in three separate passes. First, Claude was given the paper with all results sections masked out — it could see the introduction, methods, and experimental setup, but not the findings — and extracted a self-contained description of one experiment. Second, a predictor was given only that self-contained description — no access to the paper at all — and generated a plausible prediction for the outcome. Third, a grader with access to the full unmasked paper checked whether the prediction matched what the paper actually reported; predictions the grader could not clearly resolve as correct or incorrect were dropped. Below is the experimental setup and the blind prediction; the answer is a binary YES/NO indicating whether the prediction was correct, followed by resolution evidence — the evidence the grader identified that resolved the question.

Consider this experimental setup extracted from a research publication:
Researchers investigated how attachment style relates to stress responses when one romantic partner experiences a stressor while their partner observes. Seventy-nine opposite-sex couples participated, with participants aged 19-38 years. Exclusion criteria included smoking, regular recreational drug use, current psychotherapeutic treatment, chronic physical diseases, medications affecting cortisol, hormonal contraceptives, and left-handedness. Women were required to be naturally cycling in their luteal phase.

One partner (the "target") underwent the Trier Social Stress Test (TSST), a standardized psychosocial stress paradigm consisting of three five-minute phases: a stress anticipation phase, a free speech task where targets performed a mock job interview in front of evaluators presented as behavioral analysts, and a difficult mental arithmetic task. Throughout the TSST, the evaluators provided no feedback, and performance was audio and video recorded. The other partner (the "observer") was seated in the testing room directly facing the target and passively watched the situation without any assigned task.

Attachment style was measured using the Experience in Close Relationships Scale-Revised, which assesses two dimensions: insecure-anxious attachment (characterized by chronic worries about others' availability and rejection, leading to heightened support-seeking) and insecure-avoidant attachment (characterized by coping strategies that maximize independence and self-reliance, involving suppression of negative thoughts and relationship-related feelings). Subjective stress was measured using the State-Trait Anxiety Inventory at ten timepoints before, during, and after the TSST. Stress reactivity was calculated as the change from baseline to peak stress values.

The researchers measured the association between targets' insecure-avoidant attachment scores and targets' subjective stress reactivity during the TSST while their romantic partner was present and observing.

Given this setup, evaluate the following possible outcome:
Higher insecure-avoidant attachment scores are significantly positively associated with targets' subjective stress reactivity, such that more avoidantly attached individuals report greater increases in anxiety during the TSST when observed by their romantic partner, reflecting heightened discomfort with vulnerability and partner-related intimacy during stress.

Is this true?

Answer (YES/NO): NO